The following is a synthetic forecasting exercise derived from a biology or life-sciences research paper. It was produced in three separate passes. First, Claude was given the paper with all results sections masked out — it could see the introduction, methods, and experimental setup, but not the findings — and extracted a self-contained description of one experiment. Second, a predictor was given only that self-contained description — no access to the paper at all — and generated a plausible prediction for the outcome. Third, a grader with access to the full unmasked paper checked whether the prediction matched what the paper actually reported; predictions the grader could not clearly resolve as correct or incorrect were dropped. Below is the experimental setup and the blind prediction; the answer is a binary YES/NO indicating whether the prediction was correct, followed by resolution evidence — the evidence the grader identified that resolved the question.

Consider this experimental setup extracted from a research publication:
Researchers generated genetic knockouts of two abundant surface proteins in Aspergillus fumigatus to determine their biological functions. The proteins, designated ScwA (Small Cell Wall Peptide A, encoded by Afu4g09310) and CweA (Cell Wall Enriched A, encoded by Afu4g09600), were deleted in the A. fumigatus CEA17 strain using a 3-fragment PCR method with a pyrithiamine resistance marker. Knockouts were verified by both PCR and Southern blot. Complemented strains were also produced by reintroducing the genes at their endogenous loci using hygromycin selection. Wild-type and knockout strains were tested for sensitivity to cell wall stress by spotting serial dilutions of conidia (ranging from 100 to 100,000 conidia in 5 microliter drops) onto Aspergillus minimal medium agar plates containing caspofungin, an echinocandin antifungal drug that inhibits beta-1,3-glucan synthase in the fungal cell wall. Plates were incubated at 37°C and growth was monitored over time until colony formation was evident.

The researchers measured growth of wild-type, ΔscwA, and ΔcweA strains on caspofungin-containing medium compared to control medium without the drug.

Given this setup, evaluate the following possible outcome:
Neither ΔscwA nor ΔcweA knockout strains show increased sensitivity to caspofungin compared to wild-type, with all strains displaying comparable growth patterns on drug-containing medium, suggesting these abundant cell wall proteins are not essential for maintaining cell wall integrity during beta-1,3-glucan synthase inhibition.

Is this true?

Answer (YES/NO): YES